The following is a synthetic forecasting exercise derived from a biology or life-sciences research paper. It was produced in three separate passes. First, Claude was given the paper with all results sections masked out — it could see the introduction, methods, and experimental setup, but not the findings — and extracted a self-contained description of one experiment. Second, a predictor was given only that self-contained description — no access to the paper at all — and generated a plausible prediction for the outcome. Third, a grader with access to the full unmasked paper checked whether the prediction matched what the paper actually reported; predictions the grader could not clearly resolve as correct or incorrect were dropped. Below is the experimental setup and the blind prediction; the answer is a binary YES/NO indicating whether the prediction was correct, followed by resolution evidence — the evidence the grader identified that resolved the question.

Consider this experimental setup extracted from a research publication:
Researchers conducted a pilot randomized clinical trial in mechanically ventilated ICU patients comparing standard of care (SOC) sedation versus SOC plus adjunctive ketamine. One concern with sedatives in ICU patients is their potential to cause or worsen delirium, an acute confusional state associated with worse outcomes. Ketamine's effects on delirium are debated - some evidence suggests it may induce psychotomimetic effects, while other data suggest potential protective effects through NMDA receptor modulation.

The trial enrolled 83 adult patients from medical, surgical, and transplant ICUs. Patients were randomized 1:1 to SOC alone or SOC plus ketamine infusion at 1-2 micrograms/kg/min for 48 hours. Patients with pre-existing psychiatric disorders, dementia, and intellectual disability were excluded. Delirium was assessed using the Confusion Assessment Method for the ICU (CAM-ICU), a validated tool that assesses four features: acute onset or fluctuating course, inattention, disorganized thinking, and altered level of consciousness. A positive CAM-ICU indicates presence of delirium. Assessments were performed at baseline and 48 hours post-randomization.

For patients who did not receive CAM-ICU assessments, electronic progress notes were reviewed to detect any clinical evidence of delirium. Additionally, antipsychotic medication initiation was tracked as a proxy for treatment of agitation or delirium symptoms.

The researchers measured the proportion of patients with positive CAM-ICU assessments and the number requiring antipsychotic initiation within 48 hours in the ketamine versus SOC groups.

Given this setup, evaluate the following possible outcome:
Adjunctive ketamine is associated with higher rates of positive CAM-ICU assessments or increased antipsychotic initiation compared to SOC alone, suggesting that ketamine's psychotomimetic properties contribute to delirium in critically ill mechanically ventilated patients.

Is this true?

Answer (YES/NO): NO